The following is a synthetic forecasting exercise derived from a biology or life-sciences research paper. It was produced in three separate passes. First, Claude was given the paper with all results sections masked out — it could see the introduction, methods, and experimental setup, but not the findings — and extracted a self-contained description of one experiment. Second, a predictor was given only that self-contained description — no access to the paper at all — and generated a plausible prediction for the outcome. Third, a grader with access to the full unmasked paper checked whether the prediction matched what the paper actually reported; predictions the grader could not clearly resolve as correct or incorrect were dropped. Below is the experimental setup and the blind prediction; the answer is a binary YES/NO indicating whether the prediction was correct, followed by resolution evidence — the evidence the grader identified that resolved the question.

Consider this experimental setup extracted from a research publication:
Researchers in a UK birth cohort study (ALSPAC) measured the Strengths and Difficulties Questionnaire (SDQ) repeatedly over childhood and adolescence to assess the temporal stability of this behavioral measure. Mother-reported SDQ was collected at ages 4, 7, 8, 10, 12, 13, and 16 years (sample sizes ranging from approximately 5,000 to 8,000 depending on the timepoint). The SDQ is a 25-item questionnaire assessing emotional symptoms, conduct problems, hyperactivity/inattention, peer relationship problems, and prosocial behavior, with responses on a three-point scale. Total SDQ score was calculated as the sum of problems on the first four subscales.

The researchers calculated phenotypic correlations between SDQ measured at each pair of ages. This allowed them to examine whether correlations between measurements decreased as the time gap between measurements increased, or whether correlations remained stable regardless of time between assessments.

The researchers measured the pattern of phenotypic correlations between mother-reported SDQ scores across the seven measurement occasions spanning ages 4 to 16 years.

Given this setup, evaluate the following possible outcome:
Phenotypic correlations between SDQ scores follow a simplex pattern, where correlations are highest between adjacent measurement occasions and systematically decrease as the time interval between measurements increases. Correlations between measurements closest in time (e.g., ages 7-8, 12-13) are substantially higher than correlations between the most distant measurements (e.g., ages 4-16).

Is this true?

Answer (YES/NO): YES